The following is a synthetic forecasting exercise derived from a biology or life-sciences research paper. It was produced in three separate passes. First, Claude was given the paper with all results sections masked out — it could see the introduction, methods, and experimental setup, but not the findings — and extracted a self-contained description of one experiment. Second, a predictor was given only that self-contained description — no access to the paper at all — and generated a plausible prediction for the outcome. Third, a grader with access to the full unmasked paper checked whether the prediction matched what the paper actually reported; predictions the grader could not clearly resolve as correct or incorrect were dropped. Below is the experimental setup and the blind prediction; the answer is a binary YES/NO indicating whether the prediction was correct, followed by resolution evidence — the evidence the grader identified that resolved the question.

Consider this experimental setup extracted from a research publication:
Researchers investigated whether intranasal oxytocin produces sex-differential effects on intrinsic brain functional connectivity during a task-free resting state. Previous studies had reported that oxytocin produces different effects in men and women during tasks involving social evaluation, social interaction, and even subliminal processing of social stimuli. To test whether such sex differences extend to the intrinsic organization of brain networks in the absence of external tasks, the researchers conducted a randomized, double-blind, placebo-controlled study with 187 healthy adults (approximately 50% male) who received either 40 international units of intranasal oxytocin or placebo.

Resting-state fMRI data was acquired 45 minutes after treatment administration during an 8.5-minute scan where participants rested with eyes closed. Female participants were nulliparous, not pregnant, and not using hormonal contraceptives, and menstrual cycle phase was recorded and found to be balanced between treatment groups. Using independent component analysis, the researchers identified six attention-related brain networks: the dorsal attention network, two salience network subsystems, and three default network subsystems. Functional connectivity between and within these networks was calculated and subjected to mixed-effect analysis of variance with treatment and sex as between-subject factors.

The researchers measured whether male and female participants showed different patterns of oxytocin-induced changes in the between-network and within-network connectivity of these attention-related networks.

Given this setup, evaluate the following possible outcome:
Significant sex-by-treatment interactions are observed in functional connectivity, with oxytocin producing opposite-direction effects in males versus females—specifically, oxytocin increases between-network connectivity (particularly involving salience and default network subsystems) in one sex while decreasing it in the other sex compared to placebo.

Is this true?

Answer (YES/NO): NO